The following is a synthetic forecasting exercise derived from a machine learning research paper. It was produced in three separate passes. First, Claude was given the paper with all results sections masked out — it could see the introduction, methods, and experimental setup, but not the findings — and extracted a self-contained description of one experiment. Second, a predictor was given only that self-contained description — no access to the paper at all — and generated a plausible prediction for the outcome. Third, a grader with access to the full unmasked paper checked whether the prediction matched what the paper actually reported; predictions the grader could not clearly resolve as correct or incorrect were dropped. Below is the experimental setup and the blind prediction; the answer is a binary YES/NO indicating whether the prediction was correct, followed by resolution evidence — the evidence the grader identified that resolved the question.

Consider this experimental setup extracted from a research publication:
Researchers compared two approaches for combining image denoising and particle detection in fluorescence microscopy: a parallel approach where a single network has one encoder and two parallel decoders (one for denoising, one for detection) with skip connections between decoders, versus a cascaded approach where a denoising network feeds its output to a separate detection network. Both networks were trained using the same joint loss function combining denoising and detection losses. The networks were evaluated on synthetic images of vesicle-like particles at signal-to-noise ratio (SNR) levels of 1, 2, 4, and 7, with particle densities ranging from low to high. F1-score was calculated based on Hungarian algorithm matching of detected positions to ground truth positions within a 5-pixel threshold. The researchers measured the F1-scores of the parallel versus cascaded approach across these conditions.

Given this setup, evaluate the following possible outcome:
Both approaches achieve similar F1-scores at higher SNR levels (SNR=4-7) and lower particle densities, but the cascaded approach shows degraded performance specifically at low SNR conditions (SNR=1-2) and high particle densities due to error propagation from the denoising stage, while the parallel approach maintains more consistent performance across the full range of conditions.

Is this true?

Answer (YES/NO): NO